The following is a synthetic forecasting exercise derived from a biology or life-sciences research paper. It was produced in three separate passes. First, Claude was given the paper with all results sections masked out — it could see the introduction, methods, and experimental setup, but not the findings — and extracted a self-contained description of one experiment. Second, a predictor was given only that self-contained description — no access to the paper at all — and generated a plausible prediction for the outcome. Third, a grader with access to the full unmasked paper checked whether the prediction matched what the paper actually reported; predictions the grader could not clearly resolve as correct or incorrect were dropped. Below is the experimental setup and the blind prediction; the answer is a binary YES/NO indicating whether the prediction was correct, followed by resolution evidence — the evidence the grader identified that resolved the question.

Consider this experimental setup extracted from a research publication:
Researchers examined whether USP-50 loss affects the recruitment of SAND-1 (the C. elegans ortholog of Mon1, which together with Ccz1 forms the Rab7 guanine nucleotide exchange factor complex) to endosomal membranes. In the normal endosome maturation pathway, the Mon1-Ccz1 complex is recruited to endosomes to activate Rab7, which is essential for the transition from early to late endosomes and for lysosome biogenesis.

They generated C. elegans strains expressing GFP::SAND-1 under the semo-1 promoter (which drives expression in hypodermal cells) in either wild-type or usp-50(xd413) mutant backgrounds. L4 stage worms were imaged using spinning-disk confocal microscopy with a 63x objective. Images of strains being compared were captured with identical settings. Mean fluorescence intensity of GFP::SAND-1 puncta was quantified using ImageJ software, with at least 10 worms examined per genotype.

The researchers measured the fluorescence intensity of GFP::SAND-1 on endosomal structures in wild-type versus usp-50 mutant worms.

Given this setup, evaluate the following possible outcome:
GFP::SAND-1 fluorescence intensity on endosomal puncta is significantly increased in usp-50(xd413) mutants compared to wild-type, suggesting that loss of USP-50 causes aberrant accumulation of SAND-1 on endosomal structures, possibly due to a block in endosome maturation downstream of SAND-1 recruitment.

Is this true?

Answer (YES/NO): NO